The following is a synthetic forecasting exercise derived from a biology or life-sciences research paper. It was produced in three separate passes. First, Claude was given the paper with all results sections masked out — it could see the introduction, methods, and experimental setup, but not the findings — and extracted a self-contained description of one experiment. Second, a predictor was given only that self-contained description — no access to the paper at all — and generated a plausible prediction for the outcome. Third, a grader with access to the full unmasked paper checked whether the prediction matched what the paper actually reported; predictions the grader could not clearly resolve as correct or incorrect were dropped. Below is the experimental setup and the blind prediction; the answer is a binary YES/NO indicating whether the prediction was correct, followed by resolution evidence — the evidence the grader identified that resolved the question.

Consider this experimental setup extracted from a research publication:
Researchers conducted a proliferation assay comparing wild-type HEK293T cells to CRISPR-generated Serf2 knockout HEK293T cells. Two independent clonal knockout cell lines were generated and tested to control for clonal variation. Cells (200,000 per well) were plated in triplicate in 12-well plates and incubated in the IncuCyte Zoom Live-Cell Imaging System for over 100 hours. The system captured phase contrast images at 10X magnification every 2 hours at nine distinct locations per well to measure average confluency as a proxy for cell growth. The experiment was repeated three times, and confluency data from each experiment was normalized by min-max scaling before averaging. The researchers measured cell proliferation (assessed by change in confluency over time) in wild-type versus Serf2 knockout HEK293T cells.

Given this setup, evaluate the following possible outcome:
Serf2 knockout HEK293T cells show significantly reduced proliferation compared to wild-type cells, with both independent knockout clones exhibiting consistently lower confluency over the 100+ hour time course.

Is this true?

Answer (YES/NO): YES